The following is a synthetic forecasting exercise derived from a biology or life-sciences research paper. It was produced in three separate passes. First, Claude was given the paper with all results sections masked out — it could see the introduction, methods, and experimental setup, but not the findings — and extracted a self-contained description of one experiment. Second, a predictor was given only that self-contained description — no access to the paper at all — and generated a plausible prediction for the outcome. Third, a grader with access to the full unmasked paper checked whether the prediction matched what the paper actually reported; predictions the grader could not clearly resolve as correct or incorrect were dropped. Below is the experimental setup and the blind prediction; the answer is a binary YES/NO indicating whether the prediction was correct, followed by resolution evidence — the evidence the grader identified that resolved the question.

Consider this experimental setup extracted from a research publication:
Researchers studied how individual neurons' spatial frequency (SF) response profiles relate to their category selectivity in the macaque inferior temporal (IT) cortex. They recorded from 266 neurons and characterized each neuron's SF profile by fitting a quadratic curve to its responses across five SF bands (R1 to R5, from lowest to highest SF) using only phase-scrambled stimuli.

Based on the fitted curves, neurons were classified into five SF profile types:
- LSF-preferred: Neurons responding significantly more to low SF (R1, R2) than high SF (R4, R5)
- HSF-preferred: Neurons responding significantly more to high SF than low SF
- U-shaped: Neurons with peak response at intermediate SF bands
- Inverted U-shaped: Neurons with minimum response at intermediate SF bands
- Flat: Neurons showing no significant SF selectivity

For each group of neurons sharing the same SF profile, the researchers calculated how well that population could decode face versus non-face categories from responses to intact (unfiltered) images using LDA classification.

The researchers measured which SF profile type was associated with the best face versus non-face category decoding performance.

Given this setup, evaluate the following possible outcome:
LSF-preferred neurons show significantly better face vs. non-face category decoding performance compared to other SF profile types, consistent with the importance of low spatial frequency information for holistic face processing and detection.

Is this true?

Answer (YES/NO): NO